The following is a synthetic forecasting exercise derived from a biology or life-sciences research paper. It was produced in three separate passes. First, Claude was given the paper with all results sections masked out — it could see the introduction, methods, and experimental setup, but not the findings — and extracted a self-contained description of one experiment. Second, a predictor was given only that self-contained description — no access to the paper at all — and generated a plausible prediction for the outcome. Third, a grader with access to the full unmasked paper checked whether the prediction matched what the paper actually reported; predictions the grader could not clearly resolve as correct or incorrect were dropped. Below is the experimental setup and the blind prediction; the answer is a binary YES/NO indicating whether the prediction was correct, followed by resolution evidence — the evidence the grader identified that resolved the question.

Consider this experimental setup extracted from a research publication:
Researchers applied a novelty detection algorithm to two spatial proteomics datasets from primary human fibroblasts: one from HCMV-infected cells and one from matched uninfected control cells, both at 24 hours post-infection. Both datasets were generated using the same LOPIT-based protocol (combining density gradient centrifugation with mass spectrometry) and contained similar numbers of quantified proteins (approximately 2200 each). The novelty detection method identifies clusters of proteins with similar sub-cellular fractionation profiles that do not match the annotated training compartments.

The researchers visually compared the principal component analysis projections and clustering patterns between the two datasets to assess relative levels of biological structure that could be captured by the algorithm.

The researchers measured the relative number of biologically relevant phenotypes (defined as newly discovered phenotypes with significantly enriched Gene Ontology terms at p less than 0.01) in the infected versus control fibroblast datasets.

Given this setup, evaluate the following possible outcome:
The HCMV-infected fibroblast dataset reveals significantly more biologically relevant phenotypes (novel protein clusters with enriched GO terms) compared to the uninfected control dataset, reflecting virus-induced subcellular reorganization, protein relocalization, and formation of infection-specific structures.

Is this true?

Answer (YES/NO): NO